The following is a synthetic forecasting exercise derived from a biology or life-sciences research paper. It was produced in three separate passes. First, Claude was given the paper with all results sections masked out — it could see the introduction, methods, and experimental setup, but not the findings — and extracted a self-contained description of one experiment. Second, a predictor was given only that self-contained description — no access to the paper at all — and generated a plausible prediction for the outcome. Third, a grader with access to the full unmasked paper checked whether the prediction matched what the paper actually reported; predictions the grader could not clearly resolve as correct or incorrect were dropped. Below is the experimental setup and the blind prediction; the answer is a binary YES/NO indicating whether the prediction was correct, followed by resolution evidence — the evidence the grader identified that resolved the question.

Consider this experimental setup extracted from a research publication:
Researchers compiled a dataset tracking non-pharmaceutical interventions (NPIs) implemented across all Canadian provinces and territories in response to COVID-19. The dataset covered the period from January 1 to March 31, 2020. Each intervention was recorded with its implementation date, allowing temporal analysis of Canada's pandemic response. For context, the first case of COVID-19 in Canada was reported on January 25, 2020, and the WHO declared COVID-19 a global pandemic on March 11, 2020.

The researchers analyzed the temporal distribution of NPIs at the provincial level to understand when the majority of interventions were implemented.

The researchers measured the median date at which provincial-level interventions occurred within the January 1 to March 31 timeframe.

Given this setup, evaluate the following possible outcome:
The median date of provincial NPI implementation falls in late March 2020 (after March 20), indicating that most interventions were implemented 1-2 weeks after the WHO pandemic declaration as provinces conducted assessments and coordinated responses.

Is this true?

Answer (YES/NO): NO